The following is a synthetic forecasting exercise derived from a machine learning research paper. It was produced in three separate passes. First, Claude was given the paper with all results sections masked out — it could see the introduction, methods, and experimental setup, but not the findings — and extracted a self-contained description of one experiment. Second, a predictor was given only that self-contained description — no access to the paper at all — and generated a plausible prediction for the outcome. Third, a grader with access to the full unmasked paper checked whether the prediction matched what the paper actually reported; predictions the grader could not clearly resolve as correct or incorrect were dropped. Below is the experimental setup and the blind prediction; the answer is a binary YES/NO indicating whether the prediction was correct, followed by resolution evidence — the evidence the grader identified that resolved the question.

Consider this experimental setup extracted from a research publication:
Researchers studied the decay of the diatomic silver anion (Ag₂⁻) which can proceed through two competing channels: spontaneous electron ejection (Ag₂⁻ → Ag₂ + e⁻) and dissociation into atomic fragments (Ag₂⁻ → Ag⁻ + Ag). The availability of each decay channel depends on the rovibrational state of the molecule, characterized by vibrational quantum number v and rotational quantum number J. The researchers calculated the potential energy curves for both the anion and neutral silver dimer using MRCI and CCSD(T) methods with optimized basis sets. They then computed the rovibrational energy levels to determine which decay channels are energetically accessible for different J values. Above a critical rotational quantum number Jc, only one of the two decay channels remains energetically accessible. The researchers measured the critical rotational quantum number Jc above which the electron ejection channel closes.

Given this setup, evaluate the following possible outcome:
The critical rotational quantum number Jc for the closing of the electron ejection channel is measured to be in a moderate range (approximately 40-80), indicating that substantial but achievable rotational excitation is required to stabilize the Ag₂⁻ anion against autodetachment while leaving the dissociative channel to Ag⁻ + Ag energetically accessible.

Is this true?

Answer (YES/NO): NO